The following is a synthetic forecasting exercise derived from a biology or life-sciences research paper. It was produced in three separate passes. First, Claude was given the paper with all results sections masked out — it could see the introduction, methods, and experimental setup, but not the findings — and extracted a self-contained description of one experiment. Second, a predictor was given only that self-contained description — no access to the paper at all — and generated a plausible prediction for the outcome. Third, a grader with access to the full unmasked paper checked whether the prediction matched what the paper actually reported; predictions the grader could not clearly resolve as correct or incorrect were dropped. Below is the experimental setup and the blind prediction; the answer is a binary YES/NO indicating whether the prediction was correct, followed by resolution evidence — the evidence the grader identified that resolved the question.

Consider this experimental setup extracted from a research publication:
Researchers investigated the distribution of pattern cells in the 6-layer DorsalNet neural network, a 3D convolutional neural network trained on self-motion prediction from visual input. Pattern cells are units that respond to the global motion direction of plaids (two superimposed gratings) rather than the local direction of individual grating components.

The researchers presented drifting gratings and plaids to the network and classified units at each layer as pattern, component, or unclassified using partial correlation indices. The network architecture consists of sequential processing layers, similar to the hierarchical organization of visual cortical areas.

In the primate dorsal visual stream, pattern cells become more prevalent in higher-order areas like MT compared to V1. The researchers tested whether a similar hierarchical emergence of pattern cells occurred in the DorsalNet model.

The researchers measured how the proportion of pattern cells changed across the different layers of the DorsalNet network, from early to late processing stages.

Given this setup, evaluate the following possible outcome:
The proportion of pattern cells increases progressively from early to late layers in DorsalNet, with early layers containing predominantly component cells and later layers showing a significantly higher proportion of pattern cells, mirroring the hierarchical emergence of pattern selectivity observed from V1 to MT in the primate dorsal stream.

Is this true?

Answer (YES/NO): YES